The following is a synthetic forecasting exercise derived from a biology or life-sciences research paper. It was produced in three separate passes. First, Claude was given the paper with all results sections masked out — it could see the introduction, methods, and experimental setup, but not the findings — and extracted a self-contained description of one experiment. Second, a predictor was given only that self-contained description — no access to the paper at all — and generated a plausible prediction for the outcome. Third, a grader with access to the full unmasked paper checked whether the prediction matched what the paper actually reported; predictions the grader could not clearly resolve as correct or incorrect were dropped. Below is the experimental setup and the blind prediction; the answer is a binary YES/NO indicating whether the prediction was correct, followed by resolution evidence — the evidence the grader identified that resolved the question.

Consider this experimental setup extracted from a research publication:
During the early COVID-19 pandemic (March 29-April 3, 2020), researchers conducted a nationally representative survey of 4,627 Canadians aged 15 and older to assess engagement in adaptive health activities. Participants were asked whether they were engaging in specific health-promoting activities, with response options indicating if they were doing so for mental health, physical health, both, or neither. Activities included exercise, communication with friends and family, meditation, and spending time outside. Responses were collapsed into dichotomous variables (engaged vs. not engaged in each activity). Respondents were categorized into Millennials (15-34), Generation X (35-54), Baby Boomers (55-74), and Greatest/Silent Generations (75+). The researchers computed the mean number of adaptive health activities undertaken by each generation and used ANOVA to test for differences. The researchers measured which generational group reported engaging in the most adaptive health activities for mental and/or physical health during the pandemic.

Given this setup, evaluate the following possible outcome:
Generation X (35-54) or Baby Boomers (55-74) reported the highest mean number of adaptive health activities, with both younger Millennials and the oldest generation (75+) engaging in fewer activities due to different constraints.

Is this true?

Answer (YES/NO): NO